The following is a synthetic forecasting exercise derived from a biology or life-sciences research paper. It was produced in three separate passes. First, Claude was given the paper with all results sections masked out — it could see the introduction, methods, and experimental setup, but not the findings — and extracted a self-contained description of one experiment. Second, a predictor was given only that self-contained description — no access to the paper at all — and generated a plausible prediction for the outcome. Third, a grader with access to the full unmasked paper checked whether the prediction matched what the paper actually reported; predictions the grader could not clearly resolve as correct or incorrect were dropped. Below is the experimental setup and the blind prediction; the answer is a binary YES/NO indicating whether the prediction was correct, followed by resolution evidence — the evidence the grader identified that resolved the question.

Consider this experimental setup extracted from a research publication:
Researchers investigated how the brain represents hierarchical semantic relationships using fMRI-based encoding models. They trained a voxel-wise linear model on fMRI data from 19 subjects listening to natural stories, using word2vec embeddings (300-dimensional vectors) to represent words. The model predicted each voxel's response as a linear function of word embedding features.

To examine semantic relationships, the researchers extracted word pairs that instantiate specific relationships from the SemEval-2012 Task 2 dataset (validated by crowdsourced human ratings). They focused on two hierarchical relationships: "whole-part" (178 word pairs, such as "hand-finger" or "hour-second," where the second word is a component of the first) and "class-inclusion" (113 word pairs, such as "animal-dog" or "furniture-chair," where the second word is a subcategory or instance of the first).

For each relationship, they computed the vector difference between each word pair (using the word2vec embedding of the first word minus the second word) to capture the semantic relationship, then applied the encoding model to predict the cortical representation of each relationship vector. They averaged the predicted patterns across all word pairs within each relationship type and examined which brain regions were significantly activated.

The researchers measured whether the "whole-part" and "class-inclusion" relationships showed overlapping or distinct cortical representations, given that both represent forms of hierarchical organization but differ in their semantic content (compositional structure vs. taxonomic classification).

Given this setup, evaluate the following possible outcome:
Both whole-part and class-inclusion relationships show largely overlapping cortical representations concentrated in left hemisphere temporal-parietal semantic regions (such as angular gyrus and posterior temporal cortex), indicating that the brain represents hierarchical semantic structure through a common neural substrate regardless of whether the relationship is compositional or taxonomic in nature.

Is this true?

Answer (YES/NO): NO